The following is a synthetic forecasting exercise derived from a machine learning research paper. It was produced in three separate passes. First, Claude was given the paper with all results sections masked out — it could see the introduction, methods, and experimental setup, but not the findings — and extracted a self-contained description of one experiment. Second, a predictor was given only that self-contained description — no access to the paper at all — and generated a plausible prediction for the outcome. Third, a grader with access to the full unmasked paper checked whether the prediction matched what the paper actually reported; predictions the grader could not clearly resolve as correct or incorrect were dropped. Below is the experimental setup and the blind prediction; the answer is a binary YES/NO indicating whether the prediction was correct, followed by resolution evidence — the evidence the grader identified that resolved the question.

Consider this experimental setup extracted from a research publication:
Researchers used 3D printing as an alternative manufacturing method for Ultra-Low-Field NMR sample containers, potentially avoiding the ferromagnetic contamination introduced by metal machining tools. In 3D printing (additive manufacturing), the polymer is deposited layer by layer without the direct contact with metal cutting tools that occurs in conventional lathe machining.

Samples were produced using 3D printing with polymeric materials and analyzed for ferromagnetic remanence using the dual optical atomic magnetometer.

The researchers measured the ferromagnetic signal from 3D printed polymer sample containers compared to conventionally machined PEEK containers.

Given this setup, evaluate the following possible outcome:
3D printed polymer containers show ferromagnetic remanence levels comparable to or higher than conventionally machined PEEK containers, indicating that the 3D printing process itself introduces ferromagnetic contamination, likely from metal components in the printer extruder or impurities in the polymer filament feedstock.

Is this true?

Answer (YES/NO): NO